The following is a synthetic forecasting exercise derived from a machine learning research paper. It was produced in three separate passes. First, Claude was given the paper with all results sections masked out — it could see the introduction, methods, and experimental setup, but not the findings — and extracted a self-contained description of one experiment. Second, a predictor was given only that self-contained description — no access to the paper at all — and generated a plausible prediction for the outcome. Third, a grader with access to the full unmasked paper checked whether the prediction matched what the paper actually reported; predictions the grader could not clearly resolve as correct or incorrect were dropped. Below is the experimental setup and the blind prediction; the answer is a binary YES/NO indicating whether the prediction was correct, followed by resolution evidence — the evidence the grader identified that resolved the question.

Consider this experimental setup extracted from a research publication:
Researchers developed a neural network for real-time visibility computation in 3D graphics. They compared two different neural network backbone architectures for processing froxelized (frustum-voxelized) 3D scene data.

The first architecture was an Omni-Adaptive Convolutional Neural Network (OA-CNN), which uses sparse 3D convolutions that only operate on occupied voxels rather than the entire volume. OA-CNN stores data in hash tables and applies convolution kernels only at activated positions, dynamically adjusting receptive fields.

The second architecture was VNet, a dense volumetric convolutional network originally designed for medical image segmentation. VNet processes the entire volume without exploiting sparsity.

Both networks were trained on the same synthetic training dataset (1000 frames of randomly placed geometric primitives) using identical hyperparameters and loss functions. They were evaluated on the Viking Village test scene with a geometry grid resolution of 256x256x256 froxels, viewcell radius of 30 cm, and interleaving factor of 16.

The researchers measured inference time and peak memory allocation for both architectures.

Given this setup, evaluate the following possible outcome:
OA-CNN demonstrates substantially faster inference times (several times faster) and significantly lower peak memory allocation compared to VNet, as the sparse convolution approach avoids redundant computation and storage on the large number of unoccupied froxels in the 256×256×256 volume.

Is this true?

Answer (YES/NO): NO